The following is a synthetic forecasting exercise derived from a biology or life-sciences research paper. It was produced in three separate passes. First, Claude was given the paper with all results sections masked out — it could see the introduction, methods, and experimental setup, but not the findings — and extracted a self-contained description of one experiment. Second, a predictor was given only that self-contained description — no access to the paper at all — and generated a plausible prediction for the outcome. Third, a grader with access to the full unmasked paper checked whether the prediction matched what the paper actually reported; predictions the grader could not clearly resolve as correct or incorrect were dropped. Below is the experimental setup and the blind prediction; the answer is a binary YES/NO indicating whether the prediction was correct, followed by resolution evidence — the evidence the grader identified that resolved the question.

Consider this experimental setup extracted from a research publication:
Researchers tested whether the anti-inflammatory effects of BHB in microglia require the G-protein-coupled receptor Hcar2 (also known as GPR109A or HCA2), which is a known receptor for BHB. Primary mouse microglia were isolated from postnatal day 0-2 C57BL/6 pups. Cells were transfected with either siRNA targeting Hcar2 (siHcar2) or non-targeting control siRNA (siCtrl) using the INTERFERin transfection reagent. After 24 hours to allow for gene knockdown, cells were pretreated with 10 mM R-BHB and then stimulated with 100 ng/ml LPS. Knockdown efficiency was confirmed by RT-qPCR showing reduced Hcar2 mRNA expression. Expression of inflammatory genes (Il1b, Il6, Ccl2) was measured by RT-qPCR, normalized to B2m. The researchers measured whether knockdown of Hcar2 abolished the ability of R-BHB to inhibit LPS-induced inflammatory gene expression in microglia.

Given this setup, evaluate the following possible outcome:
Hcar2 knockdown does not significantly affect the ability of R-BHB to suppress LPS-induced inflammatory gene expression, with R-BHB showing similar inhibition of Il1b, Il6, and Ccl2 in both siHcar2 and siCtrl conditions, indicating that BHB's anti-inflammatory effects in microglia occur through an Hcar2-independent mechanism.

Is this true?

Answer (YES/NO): YES